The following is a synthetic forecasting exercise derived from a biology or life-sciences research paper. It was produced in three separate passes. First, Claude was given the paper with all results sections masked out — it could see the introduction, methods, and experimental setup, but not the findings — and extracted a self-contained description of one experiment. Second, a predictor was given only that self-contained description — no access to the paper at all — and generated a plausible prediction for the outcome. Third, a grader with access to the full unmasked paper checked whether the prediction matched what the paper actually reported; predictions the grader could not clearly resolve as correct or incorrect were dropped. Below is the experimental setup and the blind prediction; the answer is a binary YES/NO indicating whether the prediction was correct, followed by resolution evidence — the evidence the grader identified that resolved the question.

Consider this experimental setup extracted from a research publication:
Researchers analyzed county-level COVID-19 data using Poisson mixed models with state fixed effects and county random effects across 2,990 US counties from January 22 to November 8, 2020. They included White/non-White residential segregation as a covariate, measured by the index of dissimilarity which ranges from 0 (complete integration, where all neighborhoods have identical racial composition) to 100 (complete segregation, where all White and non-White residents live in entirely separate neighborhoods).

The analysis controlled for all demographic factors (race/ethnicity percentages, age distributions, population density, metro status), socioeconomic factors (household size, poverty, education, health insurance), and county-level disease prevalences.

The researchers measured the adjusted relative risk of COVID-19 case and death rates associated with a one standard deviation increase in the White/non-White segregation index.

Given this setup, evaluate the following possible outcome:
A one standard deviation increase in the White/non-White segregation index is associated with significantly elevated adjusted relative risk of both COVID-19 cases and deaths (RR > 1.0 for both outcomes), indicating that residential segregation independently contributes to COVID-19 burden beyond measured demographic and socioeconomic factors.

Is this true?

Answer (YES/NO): YES